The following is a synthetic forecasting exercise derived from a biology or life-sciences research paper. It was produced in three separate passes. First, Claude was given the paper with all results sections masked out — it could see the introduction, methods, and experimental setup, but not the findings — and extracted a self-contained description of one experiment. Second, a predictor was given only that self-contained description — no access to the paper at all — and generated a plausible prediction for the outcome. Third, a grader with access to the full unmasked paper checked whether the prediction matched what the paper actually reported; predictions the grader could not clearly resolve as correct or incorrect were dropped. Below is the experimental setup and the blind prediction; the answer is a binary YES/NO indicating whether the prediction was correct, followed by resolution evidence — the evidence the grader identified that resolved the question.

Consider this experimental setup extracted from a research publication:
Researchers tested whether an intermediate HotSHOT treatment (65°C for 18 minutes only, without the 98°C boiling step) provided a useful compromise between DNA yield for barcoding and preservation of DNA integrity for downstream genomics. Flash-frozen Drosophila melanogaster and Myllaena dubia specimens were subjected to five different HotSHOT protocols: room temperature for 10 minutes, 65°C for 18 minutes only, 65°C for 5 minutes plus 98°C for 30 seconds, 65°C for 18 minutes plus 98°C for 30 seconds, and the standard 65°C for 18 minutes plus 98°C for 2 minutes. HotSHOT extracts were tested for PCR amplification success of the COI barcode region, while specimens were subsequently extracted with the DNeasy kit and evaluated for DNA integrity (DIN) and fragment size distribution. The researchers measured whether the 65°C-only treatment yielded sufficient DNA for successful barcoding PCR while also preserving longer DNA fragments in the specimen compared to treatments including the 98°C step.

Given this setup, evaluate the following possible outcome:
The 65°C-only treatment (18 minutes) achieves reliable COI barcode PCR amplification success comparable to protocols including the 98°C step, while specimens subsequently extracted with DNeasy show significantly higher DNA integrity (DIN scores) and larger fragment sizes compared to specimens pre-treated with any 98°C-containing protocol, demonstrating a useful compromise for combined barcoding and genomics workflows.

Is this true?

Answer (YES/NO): NO